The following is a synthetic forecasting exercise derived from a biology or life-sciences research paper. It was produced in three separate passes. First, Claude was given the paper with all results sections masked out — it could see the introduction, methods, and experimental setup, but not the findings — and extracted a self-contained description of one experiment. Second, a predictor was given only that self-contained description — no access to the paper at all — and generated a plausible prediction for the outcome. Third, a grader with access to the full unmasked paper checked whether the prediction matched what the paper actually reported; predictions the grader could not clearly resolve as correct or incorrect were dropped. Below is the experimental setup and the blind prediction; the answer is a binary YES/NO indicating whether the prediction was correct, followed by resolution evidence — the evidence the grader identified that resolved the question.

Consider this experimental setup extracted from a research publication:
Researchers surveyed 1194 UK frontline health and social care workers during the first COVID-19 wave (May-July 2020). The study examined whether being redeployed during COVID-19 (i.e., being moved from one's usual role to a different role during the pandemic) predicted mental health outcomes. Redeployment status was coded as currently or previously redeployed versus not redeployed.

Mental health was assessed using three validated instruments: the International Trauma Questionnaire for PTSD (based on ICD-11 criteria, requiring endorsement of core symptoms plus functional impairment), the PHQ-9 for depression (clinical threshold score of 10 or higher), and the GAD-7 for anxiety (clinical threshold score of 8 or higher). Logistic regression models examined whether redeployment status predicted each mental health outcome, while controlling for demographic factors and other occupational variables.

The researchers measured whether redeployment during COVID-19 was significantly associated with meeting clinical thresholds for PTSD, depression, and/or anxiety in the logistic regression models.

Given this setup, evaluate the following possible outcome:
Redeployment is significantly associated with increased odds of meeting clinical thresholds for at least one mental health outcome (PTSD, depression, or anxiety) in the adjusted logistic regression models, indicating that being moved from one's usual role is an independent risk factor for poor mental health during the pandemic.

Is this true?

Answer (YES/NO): YES